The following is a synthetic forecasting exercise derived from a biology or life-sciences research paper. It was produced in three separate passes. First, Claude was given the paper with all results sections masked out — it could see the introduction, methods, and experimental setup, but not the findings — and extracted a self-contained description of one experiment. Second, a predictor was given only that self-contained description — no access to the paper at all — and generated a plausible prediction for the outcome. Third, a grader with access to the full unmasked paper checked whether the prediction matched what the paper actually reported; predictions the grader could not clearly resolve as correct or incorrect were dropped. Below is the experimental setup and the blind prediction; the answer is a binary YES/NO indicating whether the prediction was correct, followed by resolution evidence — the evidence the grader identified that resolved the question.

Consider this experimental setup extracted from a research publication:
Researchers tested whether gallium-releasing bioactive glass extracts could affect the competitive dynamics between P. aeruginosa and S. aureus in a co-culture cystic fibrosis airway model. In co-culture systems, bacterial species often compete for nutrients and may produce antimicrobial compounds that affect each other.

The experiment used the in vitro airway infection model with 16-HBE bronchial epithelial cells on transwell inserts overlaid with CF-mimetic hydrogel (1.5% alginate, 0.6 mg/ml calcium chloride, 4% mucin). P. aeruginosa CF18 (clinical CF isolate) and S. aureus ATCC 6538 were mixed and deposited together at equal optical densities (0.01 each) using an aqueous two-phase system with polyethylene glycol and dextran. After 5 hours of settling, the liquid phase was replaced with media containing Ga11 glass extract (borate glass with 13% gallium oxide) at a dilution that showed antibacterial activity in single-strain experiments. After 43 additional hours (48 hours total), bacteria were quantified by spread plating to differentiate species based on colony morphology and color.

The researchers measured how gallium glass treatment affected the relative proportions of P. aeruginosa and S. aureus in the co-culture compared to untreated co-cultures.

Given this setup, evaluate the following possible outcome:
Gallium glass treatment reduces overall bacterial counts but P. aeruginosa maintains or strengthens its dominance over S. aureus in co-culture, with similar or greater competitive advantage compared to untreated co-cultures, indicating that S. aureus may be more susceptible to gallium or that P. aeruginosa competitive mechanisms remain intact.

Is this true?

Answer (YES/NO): NO